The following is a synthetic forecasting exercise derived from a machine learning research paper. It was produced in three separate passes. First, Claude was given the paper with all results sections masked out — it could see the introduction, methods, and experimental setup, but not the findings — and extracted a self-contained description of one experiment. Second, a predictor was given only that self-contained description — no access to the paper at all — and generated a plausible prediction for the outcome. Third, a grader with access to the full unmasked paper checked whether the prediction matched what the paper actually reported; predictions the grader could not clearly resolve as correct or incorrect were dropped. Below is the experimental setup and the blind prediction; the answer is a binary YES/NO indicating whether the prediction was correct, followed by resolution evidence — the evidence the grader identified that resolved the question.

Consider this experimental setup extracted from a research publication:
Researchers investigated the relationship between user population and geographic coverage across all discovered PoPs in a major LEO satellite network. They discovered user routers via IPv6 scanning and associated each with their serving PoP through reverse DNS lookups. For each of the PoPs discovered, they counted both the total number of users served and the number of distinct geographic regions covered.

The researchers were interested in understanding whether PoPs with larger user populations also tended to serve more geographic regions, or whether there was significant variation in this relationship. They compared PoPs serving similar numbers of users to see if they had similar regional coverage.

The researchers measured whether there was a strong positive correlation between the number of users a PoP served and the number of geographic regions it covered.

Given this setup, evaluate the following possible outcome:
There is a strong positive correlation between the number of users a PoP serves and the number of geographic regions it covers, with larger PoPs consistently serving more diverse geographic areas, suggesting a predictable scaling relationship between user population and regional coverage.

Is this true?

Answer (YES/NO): NO